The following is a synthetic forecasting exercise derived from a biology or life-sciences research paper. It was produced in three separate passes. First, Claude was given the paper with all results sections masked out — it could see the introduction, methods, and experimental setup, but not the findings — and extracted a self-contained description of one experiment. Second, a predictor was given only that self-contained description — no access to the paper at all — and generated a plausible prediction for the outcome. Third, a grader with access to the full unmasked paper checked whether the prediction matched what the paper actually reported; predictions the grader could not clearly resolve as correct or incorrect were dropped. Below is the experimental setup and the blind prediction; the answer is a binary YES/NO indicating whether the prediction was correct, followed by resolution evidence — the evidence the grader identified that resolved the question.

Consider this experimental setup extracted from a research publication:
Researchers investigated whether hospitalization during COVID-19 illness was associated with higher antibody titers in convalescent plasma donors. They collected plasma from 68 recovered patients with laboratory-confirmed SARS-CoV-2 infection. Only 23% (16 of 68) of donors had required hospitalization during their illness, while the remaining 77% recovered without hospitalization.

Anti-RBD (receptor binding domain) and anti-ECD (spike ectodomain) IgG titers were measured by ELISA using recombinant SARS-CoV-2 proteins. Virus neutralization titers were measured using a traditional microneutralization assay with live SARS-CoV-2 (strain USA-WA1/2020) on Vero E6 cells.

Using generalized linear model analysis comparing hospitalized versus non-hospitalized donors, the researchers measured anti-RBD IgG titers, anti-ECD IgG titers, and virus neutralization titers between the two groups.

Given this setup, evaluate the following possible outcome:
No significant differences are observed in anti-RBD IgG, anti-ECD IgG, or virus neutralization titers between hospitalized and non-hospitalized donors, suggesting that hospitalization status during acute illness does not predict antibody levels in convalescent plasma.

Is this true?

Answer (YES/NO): NO